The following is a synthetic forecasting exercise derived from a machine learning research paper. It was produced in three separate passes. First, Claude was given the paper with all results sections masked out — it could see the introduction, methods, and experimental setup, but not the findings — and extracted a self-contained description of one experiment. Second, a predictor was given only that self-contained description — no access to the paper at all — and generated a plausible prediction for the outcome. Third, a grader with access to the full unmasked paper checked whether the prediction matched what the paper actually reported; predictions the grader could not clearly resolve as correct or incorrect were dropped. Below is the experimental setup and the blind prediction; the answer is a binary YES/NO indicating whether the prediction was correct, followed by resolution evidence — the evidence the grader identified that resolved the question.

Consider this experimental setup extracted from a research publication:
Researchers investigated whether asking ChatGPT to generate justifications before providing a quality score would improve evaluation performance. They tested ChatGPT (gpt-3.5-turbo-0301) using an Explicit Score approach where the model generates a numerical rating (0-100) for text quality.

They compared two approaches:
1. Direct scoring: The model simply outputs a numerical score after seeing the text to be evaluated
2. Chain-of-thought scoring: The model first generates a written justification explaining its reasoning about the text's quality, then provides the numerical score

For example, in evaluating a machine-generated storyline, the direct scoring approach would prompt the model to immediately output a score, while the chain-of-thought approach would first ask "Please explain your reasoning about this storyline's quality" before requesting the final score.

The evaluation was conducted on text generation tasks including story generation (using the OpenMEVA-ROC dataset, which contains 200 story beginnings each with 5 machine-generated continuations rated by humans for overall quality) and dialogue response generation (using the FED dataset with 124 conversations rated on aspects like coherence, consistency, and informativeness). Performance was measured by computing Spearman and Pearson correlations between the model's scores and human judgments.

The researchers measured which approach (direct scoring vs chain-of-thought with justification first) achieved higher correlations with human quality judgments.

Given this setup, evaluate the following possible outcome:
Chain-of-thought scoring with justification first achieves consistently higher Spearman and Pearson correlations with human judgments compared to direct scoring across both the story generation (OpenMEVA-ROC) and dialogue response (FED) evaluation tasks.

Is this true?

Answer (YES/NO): NO